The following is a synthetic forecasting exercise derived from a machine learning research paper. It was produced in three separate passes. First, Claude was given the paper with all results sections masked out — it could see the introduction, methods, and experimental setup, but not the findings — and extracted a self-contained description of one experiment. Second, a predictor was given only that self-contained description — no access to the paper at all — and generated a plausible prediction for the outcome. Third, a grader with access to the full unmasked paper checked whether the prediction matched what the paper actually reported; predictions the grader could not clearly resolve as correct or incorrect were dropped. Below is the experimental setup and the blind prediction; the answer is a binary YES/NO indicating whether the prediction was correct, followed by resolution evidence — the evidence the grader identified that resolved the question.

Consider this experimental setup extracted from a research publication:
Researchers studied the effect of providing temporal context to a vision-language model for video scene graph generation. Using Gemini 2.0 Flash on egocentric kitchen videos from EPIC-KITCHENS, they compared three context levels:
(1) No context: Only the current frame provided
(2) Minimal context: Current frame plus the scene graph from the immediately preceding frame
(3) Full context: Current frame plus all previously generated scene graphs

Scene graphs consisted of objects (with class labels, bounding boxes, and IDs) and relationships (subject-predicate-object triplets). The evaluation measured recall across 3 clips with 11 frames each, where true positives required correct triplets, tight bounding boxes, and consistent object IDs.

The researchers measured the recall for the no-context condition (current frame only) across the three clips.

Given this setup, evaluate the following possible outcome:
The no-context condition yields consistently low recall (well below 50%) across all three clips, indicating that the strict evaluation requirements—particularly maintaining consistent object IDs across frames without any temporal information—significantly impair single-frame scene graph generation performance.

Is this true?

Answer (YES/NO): YES